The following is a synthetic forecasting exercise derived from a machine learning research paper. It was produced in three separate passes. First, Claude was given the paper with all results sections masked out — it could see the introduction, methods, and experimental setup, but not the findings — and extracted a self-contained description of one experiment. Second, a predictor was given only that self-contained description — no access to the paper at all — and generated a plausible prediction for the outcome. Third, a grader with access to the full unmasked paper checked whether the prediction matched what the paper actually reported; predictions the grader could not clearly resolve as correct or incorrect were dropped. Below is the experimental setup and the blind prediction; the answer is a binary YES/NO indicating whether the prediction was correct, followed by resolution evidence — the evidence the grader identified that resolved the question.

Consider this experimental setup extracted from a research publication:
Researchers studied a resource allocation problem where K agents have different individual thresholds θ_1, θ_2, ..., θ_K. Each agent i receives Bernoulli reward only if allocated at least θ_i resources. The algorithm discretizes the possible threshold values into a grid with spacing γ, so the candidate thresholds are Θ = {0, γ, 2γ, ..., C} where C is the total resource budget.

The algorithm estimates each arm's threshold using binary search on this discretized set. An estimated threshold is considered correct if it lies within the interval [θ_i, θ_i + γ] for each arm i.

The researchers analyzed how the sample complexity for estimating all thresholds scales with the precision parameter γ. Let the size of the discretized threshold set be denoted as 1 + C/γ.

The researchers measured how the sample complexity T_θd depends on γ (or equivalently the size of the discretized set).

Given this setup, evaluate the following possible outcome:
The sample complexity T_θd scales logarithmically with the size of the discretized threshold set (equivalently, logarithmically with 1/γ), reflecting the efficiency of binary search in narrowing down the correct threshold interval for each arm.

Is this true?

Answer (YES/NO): NO